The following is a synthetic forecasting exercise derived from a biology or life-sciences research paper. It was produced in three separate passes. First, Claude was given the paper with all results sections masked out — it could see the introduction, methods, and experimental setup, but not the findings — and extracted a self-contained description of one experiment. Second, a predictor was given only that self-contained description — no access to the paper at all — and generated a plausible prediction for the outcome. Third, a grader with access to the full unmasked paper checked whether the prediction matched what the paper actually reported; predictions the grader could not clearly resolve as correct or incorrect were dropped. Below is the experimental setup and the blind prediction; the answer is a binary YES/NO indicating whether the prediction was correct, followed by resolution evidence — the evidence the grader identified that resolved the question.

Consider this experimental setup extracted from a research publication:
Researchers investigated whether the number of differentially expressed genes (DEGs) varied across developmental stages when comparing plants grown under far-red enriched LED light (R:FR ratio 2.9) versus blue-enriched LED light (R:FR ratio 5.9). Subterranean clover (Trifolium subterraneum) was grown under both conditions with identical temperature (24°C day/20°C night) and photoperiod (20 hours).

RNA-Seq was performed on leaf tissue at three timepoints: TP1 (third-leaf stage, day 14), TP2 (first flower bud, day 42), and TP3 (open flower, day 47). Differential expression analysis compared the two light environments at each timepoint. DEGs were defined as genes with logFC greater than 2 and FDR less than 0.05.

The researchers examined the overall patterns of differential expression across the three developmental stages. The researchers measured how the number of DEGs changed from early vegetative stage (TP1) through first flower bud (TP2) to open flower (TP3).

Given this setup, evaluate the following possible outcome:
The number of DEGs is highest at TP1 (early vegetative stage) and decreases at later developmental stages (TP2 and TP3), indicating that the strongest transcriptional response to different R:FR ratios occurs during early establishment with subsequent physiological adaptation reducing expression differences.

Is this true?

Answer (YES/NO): YES